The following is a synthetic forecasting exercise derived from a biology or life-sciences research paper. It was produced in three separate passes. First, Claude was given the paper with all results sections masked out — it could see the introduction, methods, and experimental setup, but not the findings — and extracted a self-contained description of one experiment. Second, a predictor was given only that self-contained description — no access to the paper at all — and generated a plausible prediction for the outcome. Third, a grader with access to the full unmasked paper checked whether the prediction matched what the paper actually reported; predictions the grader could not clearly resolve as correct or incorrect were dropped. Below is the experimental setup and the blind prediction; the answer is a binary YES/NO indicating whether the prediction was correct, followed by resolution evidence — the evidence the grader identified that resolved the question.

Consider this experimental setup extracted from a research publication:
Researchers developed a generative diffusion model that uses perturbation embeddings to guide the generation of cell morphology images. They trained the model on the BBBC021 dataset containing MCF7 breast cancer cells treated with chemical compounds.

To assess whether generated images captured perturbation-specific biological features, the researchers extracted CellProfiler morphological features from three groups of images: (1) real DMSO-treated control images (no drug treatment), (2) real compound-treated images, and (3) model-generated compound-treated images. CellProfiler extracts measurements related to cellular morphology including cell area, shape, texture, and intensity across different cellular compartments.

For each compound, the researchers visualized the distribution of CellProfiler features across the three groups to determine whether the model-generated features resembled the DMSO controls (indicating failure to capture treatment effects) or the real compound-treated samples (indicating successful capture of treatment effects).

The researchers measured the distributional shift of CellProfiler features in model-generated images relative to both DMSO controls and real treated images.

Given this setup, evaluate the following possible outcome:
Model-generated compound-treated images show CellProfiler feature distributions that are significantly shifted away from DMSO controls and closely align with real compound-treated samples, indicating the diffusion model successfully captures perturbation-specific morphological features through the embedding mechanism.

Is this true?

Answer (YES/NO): YES